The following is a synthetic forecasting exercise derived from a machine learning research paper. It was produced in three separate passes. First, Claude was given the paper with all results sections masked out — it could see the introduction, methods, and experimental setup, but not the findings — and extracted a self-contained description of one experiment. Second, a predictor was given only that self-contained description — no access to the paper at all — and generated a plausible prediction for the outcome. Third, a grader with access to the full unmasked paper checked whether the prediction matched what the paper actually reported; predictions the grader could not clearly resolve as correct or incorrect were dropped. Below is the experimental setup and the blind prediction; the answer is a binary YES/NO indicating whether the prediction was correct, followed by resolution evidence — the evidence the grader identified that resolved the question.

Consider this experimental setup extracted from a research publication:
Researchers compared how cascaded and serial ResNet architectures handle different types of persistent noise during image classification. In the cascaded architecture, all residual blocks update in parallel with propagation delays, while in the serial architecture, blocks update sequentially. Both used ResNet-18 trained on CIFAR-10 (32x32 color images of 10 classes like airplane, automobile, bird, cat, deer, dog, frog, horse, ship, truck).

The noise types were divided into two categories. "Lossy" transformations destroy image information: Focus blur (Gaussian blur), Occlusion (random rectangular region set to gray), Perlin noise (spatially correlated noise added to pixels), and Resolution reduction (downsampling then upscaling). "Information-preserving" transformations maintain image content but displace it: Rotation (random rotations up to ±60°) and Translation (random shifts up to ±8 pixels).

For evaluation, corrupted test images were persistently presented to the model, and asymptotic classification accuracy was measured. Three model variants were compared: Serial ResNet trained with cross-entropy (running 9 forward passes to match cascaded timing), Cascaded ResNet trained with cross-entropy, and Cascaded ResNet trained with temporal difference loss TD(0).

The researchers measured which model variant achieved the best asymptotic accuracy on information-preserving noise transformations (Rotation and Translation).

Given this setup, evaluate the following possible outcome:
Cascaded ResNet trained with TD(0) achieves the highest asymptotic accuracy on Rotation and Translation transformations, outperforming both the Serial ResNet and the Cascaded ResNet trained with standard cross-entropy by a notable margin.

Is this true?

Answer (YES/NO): NO